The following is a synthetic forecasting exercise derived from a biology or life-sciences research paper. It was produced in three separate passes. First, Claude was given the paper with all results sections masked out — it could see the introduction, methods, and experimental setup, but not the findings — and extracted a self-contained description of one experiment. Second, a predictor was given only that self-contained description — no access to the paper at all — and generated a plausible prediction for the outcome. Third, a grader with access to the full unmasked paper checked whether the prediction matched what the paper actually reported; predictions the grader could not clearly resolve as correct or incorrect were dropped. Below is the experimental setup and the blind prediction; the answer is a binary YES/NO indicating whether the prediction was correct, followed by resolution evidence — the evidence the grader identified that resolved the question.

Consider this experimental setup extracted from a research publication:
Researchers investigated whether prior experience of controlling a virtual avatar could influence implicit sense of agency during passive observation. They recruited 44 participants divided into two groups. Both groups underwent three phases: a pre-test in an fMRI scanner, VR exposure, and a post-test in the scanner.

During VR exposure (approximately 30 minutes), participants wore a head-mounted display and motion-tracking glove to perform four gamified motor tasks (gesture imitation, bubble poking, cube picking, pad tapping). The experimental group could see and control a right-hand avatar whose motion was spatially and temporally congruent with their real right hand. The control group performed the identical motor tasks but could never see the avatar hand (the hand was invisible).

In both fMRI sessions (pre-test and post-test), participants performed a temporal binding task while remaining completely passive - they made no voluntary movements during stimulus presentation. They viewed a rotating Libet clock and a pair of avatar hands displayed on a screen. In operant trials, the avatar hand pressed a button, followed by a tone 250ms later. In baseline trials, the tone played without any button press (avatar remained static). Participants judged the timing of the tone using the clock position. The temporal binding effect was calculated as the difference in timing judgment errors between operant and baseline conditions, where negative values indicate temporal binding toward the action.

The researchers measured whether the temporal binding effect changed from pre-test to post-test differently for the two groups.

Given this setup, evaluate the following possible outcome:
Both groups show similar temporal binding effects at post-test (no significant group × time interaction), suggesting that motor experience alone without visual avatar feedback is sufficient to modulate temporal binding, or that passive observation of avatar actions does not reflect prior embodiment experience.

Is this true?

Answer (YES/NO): NO